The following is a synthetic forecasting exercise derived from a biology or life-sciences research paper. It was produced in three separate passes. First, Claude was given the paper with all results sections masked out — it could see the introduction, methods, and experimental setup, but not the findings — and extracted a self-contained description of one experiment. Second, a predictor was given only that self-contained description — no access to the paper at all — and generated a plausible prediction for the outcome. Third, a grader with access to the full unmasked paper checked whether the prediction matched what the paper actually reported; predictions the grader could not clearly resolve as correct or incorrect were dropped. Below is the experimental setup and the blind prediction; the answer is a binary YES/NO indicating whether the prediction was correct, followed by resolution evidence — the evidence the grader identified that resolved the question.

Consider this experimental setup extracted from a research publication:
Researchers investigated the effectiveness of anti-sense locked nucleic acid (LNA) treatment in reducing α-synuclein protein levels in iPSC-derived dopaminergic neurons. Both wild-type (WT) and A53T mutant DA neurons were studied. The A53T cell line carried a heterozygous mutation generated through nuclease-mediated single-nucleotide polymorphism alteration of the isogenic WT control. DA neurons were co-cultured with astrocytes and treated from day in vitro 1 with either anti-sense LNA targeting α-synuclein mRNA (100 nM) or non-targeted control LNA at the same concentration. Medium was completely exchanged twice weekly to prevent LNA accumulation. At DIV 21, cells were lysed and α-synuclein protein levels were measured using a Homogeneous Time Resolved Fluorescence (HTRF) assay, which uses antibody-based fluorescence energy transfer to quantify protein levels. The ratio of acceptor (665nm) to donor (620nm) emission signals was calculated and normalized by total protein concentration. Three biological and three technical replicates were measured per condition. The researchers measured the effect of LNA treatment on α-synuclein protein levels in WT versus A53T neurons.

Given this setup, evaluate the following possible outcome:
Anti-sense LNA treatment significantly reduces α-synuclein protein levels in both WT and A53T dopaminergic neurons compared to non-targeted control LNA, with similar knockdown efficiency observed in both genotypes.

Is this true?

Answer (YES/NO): YES